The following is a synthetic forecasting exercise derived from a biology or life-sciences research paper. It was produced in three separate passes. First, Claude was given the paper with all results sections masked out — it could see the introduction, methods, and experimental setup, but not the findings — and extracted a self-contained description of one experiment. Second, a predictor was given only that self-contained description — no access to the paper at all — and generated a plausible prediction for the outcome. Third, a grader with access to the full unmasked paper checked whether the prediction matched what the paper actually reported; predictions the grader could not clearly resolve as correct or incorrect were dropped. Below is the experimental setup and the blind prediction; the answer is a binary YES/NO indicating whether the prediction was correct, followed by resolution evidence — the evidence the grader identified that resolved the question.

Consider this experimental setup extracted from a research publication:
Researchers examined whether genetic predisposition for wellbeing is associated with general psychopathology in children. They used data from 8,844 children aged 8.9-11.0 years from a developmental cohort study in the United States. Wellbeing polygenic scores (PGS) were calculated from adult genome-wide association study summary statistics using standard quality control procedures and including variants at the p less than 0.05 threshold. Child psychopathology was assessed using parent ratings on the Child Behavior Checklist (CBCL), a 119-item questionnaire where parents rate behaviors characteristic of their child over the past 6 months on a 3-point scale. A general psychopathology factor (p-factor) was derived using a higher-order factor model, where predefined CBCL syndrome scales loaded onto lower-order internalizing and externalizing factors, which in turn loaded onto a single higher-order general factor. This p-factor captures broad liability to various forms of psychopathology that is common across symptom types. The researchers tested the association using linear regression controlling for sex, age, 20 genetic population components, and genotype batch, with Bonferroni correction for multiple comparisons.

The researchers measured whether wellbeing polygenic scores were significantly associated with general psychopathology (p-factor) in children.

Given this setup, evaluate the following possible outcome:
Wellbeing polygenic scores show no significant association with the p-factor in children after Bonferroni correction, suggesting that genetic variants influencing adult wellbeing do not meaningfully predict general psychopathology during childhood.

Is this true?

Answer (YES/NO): NO